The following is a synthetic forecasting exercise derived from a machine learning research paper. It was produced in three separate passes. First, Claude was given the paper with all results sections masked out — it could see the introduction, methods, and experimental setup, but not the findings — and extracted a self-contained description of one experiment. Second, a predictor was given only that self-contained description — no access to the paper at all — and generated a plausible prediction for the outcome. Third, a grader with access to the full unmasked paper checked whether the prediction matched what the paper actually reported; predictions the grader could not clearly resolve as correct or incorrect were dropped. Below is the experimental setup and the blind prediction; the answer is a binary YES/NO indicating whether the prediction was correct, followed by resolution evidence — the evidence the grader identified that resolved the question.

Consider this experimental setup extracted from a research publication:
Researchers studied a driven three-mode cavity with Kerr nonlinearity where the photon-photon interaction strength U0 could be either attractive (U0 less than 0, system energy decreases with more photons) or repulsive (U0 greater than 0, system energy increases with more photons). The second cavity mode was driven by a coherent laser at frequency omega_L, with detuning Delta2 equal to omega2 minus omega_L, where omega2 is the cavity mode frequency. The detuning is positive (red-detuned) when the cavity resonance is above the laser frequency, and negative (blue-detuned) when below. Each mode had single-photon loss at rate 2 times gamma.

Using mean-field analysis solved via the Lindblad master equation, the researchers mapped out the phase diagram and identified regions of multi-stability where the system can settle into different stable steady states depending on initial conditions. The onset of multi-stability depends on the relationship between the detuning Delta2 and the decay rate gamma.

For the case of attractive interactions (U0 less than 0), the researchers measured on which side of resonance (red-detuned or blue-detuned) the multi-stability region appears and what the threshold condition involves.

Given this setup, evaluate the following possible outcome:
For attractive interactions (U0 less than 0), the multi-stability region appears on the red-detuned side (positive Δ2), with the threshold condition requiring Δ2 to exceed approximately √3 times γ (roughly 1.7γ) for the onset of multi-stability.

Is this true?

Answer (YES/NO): YES